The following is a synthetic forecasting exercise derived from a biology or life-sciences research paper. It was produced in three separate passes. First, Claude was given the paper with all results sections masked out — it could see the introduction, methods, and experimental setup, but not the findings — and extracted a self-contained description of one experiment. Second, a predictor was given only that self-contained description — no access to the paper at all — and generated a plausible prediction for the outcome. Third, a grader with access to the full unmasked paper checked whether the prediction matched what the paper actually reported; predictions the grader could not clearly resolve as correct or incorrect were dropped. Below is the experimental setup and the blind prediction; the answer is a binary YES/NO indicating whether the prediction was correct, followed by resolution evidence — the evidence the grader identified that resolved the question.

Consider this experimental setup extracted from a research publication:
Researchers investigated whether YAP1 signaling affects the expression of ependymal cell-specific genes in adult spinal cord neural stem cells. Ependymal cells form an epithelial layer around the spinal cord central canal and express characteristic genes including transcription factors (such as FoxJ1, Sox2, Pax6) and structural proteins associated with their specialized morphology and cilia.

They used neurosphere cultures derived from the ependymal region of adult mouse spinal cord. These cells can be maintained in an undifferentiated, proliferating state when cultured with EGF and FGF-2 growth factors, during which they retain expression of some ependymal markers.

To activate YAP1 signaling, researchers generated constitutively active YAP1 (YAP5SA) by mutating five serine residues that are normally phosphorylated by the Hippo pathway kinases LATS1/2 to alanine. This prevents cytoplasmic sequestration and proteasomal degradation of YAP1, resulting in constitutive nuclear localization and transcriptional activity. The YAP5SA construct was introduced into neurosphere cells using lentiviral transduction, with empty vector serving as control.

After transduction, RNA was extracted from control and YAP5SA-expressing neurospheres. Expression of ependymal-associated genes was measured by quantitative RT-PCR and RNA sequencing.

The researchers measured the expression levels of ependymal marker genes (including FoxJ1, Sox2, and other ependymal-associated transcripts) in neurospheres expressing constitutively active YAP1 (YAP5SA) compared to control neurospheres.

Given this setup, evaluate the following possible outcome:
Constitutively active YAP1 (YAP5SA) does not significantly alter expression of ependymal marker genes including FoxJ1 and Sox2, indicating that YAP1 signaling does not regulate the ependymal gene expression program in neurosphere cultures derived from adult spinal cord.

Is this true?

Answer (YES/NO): NO